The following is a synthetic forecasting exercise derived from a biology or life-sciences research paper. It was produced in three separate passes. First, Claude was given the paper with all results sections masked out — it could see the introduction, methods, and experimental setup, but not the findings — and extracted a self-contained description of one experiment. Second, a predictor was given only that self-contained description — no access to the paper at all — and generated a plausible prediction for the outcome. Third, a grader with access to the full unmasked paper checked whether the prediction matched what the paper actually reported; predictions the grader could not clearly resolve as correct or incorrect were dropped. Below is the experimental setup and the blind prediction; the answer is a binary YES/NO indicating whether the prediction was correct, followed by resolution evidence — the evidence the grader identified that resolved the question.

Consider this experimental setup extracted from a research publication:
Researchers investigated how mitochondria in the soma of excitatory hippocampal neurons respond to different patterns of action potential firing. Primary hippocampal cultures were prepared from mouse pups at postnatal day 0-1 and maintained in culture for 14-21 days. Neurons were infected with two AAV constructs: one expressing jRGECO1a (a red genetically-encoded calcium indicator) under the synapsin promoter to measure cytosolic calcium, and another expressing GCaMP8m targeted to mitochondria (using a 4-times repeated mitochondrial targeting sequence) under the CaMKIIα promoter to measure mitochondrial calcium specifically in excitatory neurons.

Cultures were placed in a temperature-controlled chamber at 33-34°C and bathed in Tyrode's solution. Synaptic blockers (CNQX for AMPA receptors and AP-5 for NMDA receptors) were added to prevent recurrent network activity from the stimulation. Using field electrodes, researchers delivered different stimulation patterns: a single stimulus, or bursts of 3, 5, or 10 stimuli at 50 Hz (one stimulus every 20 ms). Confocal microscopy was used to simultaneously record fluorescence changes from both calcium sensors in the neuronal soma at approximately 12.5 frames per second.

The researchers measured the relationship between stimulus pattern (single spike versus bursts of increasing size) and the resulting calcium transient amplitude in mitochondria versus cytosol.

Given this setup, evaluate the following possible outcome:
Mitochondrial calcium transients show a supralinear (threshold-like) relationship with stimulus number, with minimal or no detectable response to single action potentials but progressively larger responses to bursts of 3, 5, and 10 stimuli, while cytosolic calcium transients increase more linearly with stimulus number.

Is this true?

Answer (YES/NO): YES